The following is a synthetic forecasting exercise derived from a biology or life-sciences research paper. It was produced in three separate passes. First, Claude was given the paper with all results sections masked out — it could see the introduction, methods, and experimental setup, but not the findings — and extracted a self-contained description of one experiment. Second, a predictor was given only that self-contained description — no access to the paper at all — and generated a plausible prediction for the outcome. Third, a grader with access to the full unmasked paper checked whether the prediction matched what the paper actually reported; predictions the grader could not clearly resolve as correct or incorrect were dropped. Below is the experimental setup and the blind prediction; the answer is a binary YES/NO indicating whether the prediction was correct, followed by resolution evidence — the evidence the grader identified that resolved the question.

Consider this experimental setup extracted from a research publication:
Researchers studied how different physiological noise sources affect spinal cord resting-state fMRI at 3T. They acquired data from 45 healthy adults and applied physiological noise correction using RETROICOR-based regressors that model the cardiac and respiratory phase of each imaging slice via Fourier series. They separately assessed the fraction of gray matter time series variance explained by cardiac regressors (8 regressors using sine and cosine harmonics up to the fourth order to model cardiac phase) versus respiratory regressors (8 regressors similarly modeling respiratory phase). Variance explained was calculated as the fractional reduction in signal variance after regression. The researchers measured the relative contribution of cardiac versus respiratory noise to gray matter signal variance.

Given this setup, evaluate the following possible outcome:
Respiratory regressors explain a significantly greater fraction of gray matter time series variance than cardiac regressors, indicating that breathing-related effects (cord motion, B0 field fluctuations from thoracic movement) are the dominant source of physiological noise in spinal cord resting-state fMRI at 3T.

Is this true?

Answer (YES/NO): NO